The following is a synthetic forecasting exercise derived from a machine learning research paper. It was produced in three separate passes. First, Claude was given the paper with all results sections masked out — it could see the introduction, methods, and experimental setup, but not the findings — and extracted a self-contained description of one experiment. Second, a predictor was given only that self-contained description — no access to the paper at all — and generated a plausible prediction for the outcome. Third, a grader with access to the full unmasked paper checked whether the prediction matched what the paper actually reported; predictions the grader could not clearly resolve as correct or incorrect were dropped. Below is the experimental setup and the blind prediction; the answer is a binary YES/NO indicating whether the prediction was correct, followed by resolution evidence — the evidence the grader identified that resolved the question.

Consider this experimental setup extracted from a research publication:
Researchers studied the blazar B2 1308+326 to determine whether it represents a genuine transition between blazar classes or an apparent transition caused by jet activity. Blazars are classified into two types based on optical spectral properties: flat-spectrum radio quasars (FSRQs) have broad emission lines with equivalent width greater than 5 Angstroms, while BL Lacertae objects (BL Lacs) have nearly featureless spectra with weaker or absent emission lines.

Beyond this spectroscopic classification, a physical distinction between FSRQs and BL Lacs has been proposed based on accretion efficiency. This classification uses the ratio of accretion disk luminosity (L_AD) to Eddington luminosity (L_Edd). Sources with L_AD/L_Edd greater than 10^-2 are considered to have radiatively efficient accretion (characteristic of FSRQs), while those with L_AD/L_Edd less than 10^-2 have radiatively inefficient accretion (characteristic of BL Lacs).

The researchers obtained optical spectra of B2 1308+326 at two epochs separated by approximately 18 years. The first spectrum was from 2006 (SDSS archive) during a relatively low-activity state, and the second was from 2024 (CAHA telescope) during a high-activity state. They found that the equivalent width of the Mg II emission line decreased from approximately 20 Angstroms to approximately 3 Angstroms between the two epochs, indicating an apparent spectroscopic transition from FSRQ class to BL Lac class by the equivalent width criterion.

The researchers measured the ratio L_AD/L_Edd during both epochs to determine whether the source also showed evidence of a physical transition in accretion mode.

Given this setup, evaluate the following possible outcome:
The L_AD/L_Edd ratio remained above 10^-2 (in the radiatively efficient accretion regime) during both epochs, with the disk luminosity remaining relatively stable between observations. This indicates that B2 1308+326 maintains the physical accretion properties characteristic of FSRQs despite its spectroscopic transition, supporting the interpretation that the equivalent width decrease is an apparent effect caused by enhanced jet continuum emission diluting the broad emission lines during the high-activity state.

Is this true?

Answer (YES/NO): YES